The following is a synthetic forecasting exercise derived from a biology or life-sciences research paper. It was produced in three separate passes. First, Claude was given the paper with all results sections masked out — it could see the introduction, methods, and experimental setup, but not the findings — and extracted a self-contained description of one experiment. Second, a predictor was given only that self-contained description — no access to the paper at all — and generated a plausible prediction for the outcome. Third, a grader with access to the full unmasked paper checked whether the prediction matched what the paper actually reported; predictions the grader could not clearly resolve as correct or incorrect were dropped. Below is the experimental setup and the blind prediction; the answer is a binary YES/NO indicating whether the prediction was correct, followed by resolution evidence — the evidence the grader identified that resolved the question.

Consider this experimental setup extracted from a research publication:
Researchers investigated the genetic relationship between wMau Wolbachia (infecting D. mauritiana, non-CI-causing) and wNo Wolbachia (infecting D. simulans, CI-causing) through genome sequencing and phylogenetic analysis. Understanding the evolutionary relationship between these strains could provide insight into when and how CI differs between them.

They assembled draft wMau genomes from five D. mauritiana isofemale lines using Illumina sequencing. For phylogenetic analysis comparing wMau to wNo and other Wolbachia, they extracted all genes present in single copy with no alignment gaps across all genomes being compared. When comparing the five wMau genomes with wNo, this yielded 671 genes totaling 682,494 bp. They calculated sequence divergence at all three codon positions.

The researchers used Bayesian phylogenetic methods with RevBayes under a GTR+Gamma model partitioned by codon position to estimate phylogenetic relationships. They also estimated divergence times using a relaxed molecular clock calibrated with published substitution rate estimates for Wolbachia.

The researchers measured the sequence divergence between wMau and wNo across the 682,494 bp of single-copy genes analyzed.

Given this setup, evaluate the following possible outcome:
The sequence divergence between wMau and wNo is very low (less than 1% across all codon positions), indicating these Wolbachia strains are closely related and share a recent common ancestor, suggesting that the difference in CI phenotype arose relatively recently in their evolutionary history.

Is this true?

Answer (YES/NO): YES